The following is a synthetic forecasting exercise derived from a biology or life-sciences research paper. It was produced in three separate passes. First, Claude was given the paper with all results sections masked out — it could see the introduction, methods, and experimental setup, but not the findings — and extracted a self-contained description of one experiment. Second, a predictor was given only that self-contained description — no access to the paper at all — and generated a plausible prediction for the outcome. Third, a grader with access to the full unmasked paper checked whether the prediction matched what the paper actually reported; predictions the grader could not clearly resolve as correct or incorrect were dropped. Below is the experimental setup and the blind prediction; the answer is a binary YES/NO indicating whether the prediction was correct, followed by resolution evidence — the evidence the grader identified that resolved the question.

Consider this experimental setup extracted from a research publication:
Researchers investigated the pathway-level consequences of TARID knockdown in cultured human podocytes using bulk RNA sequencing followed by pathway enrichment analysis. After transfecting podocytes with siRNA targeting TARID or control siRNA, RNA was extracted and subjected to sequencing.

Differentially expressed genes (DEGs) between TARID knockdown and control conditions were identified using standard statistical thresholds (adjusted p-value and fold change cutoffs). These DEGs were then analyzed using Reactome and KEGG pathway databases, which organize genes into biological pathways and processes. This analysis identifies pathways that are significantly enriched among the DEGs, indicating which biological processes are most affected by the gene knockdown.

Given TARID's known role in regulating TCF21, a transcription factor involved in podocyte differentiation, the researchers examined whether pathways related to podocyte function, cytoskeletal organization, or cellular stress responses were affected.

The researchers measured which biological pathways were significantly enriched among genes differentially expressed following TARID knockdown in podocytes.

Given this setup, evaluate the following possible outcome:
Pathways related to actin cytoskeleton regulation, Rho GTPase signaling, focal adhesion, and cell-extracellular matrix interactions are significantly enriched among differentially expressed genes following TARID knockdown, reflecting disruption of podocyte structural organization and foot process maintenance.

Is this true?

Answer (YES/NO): YES